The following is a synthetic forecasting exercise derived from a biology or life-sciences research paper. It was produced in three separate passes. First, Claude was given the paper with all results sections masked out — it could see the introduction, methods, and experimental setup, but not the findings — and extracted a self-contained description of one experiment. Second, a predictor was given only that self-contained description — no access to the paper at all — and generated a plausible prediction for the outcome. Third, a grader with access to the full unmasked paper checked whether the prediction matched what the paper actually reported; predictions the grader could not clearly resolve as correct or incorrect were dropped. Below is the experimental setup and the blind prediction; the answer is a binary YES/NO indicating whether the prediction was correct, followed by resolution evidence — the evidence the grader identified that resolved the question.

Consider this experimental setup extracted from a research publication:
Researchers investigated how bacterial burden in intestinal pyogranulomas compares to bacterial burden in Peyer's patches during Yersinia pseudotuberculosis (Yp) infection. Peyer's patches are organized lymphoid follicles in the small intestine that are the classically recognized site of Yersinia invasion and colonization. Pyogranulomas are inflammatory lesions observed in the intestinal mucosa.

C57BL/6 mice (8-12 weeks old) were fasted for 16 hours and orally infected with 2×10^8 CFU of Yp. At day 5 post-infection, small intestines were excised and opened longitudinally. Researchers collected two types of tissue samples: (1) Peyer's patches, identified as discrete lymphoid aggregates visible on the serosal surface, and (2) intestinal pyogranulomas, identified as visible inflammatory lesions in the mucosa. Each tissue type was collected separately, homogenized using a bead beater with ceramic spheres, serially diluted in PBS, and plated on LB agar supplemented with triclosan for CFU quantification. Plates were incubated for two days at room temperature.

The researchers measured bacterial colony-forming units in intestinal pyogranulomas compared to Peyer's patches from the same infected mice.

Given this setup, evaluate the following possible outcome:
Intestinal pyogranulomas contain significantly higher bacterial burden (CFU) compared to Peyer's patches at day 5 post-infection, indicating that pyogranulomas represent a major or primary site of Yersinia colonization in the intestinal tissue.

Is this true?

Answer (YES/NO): NO